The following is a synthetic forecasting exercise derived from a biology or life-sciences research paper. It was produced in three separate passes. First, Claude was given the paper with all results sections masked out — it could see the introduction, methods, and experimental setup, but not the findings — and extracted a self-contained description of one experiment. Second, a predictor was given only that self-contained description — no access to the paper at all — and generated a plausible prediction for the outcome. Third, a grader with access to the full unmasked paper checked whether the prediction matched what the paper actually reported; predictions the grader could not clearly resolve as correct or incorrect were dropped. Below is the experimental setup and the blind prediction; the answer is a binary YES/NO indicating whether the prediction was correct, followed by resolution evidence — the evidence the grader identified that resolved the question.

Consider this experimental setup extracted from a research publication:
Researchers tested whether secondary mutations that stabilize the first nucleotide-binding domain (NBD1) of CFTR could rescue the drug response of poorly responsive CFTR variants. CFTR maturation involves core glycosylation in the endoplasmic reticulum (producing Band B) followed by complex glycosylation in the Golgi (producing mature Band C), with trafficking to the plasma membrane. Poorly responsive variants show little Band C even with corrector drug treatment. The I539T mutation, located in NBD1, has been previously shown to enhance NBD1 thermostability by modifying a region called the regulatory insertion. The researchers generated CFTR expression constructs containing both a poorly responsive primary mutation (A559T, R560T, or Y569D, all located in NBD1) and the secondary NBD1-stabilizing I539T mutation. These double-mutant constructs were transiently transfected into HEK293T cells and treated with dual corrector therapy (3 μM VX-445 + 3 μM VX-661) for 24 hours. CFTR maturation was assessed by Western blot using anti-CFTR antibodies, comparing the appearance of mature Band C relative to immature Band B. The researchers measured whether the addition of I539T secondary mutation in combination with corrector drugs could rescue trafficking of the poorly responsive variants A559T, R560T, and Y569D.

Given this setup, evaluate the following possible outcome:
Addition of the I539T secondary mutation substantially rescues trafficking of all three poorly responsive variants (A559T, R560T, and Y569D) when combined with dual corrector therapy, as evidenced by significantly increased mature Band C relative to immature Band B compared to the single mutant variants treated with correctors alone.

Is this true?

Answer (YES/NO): YES